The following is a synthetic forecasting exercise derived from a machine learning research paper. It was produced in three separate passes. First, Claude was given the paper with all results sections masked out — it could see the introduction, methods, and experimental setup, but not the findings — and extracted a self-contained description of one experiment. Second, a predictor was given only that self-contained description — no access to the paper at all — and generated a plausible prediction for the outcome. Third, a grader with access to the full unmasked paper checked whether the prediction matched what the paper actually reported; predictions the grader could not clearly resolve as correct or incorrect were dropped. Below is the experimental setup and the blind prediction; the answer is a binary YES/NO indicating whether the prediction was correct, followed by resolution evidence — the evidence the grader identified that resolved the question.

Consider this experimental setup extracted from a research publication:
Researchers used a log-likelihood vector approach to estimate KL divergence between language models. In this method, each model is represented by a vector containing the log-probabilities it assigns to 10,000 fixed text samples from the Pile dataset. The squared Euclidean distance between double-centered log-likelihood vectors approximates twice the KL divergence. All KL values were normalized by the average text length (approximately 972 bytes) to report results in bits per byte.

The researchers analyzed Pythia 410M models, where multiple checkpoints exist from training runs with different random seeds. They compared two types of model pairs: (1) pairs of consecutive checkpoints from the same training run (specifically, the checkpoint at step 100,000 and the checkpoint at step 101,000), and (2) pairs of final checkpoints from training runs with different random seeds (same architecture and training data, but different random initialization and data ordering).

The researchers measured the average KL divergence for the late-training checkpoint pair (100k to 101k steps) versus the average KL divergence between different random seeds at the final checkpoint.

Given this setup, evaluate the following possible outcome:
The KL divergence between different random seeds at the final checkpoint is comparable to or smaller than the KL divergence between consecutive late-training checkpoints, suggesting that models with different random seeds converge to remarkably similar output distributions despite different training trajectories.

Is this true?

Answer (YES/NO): NO